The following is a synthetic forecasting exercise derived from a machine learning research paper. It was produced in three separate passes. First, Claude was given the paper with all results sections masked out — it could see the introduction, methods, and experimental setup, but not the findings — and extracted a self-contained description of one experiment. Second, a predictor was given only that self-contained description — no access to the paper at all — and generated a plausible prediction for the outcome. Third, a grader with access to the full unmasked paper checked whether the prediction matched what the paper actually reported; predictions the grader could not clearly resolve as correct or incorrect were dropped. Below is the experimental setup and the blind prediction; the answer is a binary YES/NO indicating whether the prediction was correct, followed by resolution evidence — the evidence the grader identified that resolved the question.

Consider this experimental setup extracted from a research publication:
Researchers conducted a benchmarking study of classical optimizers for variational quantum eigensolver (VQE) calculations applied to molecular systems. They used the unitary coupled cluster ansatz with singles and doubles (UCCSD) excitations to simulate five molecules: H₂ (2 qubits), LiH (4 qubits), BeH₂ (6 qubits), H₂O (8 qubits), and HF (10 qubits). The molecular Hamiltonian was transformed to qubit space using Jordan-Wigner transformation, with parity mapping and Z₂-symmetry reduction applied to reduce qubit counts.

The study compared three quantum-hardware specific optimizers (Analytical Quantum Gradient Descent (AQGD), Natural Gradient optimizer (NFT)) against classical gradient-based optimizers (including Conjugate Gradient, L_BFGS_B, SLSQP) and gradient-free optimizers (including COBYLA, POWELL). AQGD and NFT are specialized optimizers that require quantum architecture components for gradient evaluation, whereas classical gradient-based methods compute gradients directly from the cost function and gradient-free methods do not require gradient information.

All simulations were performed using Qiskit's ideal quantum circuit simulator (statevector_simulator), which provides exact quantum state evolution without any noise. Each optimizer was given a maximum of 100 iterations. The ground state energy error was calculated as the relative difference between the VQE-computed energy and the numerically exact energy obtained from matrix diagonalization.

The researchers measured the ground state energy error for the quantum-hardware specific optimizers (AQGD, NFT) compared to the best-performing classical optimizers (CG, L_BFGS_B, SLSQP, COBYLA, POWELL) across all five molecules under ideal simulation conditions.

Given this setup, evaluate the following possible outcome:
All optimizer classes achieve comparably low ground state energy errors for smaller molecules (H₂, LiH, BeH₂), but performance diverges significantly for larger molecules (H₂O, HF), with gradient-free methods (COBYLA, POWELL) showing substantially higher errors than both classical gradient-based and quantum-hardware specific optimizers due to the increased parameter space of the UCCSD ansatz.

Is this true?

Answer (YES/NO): NO